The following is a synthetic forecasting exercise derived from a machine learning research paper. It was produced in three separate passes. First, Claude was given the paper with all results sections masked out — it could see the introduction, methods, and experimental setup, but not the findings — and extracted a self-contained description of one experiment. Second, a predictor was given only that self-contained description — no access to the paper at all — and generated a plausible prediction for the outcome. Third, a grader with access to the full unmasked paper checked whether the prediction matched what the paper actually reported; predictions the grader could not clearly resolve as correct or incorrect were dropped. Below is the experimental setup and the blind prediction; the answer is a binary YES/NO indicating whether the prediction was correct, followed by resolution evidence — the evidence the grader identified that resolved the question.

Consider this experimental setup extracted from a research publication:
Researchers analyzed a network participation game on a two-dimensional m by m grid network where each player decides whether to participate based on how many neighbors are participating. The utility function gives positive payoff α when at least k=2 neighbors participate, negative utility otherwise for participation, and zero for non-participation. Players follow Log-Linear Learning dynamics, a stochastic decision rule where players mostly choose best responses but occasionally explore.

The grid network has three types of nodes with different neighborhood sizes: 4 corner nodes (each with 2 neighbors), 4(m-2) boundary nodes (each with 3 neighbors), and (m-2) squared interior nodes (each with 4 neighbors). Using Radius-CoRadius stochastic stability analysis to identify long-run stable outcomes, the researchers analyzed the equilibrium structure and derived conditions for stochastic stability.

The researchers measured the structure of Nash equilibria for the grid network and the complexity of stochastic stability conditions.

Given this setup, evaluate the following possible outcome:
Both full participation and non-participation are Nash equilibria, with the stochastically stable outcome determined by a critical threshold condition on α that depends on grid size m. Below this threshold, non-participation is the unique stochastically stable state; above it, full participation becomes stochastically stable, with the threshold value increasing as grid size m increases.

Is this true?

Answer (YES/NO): NO